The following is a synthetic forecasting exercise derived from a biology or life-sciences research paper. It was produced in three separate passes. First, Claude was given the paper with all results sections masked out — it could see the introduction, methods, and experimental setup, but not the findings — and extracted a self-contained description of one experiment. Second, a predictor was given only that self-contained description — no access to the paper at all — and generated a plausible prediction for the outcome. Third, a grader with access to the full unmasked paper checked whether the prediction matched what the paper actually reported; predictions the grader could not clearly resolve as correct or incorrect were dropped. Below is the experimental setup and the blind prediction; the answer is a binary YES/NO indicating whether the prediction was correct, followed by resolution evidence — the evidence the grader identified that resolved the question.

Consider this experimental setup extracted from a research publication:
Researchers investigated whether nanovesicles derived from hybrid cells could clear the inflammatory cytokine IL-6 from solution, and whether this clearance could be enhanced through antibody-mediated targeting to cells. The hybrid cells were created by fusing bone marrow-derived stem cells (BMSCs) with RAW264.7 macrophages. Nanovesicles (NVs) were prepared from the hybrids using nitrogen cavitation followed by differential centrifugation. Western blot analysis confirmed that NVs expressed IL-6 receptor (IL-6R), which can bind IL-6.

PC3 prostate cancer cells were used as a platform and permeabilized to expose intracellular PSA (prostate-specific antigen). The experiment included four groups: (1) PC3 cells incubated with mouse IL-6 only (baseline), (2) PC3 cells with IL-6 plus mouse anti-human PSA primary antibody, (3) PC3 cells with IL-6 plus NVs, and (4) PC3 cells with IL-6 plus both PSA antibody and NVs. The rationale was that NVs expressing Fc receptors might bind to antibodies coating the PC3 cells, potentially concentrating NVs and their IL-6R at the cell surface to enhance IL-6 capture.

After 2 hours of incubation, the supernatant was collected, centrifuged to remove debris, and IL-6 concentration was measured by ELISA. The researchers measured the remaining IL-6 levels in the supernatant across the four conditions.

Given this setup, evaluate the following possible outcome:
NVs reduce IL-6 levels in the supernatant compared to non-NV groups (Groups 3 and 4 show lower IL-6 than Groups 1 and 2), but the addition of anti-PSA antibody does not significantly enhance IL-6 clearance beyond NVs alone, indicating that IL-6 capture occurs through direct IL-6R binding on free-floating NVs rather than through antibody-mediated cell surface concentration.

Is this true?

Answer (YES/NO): NO